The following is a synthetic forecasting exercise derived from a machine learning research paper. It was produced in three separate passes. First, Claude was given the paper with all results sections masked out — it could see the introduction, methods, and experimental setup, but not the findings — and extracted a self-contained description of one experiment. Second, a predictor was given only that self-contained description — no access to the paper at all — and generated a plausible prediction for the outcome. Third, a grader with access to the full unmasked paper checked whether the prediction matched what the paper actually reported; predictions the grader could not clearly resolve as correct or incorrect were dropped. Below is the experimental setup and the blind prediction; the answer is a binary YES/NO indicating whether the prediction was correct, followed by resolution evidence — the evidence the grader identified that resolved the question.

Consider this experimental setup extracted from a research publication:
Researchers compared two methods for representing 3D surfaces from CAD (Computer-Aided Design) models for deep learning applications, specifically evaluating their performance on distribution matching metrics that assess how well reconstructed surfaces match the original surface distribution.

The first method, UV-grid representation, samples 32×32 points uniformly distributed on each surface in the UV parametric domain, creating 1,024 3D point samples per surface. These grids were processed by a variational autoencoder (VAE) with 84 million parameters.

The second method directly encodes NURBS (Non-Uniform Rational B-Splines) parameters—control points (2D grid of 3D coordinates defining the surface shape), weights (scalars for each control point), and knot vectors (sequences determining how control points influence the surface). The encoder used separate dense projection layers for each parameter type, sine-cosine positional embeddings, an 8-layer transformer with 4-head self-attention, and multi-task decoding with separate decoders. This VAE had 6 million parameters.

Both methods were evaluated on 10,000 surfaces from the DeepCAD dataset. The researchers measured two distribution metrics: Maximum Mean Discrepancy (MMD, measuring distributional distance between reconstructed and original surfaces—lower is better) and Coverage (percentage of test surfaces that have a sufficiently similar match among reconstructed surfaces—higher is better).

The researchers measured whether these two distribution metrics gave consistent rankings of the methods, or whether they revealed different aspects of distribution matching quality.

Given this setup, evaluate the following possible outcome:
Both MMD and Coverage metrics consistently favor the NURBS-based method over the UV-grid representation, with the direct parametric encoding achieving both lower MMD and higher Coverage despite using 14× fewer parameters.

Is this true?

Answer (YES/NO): NO